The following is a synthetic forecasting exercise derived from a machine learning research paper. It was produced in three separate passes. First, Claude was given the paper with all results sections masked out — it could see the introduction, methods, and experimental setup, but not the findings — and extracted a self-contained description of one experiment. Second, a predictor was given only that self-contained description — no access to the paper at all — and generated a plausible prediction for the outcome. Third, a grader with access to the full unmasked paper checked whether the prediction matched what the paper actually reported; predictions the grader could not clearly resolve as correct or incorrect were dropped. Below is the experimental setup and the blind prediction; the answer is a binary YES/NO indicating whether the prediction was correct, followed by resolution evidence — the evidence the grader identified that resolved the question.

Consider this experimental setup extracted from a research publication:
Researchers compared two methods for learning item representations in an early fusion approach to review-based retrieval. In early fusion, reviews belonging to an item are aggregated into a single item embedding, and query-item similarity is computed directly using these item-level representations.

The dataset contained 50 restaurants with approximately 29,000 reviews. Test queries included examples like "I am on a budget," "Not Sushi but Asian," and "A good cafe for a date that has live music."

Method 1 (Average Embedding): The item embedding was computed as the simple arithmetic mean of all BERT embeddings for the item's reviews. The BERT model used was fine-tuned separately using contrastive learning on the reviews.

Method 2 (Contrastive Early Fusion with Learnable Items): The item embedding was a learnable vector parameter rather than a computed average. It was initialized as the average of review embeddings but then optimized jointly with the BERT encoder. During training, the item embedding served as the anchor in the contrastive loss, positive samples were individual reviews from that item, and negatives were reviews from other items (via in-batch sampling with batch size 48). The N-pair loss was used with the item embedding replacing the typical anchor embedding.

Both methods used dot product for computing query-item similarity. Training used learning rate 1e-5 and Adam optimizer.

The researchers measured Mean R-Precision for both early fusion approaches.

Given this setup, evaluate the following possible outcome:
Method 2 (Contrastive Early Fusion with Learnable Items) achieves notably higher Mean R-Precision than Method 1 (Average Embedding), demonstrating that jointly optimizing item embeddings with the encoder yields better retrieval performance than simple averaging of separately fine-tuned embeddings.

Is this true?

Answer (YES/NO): YES